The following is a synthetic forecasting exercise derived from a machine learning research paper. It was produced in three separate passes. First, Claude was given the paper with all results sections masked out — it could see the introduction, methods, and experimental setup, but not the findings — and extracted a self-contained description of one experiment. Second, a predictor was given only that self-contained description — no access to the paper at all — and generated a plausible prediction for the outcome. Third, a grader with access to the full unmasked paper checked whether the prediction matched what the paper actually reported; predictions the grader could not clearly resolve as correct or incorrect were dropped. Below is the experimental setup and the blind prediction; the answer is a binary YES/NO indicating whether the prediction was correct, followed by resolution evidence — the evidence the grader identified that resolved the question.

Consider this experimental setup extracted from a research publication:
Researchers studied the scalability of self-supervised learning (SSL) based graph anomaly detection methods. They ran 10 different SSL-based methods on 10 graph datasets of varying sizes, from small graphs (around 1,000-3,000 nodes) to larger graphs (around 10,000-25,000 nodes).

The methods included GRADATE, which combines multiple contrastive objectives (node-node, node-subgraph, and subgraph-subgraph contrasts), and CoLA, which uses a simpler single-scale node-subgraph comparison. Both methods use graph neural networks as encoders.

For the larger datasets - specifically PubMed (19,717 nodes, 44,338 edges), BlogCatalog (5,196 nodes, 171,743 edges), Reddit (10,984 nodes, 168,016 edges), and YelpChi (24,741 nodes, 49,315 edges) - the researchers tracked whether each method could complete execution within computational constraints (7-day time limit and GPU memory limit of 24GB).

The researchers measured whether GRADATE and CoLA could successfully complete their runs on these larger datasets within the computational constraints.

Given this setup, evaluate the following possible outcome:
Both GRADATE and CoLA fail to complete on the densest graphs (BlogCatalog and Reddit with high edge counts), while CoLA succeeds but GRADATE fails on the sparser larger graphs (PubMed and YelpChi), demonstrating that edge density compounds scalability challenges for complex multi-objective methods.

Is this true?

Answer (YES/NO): NO